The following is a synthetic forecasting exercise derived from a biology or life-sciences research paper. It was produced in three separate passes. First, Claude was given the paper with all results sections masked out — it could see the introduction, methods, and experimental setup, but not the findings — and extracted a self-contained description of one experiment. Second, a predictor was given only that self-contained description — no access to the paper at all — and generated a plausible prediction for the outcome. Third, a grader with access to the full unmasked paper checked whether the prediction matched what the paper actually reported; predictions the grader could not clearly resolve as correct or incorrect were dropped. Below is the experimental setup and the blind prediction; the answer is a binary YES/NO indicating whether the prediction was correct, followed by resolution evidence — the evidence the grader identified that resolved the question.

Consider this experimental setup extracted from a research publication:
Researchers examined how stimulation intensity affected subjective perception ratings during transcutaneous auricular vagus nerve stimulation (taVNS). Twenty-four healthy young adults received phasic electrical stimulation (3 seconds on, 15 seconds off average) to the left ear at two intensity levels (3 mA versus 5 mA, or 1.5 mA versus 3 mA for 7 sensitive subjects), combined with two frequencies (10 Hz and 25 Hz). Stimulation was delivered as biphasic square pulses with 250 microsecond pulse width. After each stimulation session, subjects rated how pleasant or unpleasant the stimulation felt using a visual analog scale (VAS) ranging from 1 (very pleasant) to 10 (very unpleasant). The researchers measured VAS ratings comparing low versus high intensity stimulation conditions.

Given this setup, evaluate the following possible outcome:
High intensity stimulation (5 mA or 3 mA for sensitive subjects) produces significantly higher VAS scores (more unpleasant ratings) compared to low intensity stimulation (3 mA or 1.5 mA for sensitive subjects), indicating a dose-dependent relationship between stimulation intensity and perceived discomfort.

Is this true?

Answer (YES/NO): YES